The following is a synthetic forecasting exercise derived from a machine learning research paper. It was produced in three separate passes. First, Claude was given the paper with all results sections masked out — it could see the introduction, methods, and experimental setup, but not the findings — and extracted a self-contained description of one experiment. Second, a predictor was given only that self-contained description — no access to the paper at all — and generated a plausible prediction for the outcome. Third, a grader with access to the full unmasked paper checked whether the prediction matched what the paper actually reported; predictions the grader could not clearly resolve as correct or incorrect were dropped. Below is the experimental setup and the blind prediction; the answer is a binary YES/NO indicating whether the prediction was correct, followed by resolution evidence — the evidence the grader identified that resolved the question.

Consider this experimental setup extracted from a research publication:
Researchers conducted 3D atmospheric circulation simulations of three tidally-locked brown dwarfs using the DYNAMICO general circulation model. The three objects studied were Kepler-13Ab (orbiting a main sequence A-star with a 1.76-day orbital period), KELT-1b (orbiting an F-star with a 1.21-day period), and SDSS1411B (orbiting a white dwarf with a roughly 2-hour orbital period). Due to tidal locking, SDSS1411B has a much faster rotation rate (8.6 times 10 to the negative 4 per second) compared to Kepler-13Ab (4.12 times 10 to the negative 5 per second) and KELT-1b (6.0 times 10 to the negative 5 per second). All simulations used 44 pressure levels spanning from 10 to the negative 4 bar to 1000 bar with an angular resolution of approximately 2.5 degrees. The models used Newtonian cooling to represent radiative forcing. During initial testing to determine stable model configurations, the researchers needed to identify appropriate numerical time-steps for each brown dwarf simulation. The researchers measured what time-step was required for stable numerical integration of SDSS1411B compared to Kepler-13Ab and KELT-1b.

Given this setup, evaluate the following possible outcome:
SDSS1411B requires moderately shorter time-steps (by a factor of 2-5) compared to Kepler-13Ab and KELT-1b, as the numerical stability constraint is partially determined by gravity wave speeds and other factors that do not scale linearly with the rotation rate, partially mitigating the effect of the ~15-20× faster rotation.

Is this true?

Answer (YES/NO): YES